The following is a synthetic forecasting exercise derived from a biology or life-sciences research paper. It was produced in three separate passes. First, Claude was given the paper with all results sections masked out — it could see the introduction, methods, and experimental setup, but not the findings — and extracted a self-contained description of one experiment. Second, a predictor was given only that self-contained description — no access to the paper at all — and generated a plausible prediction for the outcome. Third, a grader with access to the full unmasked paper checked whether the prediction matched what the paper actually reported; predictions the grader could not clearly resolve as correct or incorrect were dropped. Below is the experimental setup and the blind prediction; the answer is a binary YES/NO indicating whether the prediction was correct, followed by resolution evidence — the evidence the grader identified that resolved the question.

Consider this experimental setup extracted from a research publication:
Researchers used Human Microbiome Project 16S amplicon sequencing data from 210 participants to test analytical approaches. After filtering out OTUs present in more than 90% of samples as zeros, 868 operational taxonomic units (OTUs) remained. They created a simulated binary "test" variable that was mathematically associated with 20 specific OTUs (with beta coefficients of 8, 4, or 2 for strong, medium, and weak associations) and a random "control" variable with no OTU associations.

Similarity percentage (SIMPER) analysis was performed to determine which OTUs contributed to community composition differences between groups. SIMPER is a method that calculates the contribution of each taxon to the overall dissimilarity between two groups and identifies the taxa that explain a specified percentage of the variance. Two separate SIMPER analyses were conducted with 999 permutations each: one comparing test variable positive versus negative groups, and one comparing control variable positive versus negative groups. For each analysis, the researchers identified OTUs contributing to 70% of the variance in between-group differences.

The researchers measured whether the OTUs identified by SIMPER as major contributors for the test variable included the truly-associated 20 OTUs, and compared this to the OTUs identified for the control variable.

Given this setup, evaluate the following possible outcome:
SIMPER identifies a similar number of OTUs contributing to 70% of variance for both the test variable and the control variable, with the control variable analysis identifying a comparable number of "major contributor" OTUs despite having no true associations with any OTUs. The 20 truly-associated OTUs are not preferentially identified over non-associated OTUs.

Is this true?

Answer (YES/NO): YES